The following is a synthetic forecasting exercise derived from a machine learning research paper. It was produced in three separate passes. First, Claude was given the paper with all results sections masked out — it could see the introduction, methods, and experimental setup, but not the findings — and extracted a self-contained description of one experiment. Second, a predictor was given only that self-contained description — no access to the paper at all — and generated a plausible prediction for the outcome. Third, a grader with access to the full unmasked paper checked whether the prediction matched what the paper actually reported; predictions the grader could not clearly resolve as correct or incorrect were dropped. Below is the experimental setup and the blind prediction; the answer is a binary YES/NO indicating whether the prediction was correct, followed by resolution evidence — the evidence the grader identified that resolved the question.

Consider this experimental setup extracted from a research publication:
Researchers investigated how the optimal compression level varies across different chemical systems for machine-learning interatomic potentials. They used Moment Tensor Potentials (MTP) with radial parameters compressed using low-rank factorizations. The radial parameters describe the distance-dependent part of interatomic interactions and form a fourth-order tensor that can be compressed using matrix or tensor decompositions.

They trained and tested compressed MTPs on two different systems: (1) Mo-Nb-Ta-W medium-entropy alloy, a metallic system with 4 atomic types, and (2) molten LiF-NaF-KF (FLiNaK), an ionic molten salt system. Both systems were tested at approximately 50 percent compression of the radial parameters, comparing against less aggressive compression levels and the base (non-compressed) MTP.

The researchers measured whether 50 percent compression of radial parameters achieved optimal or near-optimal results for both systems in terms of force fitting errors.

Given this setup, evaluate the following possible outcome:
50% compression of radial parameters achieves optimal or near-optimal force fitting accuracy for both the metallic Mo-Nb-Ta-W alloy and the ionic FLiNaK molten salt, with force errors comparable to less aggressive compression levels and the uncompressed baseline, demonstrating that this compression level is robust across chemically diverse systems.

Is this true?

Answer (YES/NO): NO